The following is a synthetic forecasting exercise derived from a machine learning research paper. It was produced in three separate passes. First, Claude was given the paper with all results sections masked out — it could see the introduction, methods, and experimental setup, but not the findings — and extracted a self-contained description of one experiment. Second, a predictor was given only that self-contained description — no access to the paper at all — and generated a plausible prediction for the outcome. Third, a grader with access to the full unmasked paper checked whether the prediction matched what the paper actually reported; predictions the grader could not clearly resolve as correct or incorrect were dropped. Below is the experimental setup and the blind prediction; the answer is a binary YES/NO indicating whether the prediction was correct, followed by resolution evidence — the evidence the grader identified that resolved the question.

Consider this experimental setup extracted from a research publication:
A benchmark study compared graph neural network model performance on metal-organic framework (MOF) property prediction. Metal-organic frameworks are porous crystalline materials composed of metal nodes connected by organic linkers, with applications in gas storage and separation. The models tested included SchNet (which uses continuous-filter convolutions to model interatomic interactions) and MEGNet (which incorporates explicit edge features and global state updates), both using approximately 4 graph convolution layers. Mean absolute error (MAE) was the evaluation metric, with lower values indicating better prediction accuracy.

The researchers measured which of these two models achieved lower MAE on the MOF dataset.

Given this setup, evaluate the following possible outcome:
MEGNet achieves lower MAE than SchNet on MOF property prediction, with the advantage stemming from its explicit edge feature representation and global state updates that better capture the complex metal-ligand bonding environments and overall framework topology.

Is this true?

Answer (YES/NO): NO